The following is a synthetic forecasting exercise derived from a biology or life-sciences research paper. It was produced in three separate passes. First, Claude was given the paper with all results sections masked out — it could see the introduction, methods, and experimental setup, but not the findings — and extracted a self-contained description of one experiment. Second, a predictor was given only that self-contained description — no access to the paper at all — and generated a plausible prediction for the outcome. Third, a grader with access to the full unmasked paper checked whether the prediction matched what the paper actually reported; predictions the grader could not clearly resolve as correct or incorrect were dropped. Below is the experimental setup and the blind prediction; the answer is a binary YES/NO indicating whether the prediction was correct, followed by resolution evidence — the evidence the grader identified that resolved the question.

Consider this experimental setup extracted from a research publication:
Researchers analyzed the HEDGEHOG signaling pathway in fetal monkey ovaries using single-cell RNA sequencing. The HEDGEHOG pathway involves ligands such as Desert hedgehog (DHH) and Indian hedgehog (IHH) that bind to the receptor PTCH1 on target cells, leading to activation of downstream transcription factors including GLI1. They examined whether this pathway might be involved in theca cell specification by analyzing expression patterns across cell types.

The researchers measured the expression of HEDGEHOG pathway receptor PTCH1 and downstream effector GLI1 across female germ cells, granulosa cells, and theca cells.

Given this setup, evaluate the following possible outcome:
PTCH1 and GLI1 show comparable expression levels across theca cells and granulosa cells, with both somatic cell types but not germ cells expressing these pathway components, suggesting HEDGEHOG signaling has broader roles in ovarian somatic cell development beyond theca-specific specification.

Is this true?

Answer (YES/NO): NO